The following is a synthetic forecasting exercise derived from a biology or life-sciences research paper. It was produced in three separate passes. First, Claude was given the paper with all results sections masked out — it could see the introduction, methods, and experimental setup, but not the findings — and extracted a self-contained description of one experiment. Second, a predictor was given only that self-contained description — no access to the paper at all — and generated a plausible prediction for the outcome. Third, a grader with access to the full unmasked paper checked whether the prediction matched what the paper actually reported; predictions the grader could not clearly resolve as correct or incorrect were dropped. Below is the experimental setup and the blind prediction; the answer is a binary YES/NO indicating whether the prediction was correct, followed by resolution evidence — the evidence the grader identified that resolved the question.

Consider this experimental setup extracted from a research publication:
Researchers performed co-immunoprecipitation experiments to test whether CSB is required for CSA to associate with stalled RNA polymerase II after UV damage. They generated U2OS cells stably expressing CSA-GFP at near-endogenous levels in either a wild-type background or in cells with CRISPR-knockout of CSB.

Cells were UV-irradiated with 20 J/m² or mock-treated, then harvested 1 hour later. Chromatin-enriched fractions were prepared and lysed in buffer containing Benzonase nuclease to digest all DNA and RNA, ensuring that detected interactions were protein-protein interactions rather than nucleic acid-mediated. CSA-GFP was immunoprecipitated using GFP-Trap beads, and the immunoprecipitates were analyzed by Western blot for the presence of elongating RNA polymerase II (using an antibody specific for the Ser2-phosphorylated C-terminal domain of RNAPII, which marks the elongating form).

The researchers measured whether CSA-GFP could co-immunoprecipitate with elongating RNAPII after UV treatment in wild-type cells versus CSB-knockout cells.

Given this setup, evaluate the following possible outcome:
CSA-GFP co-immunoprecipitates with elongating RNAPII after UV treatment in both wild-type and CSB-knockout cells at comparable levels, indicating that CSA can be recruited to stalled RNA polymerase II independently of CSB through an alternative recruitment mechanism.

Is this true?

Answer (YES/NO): NO